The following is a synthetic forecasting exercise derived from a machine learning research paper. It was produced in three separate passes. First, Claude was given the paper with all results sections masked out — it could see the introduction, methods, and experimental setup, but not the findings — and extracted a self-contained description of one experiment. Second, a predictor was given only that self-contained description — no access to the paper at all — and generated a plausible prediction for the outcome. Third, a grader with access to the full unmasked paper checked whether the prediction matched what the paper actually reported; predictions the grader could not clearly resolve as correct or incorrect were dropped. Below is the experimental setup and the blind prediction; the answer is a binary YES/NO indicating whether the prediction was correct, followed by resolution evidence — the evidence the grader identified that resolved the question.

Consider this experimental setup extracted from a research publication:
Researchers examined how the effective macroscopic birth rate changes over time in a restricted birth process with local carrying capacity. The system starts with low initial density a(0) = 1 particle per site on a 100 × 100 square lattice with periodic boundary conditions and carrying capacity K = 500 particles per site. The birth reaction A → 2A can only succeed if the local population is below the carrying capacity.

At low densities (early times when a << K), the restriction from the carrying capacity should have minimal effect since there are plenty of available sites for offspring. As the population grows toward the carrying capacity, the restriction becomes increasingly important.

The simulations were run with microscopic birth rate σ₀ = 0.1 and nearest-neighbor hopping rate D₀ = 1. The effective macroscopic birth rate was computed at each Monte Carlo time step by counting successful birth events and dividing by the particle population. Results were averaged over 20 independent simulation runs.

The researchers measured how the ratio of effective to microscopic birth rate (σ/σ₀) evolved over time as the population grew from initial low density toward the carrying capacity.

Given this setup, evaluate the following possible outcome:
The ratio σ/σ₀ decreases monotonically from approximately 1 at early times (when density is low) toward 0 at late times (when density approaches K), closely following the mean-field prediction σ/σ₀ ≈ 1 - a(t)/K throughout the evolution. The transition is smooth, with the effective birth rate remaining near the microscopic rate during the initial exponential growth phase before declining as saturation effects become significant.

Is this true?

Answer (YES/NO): NO